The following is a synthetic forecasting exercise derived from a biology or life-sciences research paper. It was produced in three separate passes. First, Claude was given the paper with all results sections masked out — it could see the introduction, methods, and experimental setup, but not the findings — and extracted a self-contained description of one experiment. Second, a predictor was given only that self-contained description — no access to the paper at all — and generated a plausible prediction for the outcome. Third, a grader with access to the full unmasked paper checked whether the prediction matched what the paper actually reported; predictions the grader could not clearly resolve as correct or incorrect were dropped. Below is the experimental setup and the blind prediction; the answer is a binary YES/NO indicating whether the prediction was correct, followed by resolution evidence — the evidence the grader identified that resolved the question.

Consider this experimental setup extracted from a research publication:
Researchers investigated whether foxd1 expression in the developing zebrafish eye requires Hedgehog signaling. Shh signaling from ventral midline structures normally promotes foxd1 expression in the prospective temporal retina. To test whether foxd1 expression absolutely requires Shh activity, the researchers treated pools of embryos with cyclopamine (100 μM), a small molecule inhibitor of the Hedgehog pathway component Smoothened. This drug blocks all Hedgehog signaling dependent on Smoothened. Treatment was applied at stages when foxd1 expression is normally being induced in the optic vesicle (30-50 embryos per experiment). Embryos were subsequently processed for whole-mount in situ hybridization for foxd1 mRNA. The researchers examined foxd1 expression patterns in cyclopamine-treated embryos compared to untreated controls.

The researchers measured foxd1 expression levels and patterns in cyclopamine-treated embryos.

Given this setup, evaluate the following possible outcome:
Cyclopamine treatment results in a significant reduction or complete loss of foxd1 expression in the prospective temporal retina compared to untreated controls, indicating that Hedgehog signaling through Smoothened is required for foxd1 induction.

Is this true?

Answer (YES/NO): YES